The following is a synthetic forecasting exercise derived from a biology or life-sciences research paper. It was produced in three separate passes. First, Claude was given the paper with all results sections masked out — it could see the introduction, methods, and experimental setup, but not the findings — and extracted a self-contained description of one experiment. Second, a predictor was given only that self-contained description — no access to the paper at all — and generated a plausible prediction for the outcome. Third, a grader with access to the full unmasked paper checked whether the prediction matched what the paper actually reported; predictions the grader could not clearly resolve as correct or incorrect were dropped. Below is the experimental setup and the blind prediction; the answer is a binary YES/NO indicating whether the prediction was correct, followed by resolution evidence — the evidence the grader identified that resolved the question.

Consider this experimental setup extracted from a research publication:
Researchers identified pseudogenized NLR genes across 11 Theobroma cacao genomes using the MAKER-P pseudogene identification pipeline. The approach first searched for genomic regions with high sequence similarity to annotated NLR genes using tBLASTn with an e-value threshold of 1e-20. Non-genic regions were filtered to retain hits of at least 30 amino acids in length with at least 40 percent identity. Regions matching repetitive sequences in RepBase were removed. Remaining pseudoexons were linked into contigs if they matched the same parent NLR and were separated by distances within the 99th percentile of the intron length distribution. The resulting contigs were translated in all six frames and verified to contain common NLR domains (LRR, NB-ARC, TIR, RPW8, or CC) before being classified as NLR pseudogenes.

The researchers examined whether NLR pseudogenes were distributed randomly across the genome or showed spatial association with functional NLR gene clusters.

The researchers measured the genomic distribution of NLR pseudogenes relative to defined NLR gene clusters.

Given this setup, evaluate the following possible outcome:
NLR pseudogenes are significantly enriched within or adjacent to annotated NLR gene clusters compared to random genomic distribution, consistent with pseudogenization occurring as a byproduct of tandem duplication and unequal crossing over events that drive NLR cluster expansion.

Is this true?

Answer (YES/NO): YES